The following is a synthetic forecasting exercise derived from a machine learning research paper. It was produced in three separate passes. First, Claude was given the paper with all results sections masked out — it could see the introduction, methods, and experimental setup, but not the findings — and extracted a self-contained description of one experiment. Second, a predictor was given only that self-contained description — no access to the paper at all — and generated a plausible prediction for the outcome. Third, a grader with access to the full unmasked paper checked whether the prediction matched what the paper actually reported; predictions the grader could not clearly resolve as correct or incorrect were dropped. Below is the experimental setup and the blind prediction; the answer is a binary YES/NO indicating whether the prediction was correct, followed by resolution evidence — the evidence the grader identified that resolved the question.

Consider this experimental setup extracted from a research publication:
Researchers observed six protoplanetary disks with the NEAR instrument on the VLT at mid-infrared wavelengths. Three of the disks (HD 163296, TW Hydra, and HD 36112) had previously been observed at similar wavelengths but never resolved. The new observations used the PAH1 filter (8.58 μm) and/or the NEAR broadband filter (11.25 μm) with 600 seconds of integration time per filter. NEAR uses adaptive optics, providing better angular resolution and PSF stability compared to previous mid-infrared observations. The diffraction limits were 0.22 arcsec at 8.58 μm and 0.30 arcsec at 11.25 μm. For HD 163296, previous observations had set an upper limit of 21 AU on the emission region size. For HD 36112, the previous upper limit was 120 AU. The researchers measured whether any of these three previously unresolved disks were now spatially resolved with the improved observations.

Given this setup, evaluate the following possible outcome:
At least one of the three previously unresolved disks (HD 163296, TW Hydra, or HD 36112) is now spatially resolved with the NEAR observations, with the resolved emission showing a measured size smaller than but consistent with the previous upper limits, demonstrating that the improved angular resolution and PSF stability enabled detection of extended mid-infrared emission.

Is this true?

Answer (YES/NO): NO